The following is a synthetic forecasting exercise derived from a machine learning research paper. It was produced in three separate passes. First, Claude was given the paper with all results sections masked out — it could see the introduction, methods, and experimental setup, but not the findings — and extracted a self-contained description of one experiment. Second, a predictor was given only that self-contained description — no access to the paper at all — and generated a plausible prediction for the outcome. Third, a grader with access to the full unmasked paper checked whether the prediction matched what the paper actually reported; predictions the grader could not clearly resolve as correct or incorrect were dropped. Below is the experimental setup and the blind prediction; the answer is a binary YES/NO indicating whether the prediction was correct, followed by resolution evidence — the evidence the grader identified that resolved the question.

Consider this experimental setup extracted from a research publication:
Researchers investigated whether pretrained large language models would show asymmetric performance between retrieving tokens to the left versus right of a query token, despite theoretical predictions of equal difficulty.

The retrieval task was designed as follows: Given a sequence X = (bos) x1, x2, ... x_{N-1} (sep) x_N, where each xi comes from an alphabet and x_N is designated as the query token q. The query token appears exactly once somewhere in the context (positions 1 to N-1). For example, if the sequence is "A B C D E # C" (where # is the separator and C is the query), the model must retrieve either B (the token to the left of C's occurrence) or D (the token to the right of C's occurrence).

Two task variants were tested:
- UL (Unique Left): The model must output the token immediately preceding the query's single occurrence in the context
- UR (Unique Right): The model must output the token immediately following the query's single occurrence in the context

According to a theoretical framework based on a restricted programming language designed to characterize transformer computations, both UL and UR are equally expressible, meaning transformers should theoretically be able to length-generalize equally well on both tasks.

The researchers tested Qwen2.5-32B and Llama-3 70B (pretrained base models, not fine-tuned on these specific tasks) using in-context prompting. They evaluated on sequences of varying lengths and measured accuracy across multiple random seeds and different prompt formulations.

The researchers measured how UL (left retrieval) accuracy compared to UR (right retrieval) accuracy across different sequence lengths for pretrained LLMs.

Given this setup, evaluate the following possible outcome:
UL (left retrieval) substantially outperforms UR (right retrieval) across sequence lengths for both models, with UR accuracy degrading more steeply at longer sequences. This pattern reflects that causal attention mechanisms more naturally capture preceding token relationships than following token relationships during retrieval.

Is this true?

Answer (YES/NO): NO